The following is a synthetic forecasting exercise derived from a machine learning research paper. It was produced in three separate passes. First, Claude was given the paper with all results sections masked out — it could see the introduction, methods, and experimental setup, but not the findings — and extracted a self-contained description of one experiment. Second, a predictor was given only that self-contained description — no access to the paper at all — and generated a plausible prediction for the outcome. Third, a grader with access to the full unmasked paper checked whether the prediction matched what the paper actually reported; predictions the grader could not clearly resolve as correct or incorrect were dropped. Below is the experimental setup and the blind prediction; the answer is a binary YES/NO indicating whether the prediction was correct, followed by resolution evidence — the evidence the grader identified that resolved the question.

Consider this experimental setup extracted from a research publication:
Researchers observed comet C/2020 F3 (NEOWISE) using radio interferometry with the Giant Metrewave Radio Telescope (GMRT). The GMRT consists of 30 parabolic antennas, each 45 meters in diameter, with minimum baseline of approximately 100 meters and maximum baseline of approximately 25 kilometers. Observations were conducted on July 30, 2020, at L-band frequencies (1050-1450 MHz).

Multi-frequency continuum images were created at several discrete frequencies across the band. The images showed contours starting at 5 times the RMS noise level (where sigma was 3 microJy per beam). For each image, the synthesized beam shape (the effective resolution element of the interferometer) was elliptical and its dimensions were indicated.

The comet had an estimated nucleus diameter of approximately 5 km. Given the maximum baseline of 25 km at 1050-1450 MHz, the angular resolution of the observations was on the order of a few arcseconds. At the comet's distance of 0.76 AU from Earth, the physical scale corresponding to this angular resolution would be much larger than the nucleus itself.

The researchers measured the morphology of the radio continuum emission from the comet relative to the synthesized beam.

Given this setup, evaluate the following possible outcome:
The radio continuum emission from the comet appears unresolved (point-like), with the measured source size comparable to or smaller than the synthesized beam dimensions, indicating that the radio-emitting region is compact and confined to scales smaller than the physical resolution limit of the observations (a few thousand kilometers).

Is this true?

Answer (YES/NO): NO